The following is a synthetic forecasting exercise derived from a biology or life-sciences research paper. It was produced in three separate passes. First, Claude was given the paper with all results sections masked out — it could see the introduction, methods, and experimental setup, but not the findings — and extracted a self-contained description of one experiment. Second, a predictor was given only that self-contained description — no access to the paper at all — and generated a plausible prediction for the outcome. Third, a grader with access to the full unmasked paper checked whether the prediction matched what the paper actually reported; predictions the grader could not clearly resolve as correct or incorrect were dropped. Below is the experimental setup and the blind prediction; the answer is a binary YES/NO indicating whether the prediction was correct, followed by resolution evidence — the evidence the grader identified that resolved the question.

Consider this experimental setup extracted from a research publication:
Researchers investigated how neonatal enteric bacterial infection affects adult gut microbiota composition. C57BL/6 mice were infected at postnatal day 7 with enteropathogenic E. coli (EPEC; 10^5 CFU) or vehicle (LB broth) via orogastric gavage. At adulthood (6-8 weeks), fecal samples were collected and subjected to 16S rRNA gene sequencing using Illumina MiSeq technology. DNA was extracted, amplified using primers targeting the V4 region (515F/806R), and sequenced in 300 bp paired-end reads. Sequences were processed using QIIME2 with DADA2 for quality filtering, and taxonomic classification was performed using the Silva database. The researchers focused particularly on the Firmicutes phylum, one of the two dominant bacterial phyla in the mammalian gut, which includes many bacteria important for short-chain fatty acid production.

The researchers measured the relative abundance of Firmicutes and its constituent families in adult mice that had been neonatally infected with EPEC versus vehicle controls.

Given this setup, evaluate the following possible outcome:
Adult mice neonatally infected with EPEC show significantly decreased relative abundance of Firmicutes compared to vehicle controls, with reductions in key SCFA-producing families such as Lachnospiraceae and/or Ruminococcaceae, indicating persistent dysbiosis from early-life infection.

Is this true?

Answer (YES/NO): YES